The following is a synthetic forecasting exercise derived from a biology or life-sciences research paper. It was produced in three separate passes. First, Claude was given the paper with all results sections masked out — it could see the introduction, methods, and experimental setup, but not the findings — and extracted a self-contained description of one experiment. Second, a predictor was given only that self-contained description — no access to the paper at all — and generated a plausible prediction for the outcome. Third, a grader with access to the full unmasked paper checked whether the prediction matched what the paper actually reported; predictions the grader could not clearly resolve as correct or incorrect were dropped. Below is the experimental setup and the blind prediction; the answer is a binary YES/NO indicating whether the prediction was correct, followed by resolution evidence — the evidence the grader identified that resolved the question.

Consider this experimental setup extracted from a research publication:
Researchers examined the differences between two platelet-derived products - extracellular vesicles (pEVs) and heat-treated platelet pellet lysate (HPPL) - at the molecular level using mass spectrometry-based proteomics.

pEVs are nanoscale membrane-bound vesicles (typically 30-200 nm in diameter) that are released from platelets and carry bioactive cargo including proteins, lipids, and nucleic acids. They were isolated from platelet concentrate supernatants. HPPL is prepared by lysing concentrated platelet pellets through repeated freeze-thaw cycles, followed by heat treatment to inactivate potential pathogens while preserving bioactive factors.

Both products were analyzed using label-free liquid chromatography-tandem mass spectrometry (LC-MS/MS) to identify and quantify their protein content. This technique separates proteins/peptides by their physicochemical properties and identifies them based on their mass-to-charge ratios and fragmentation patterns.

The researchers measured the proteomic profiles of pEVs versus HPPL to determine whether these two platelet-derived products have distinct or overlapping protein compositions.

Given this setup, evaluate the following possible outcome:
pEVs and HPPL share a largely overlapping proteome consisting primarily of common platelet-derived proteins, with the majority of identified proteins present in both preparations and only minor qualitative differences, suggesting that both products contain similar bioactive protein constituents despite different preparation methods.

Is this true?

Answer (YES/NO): NO